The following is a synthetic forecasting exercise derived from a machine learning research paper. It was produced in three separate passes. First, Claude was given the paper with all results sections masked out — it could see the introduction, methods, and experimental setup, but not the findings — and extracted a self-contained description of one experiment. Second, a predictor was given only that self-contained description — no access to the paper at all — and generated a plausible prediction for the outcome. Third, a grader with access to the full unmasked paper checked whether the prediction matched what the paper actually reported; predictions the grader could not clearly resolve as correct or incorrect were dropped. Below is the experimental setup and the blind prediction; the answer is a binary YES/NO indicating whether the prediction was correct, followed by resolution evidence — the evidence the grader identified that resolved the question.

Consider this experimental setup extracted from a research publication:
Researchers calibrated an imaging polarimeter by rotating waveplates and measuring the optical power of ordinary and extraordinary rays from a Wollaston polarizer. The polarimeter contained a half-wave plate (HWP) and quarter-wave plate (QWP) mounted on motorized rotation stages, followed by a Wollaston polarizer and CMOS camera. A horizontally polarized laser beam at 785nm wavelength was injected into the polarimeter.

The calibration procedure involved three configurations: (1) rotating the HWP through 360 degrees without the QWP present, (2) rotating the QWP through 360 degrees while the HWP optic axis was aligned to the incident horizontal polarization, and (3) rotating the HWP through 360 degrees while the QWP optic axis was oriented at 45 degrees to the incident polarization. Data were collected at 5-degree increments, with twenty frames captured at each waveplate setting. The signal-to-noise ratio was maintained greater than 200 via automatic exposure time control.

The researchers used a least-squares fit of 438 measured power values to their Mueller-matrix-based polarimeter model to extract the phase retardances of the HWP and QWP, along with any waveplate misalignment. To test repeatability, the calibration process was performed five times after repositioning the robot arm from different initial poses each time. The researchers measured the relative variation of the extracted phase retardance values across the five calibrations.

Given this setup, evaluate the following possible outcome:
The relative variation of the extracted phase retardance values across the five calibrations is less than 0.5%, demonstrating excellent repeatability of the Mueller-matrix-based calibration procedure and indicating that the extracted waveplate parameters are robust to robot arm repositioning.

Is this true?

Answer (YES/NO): YES